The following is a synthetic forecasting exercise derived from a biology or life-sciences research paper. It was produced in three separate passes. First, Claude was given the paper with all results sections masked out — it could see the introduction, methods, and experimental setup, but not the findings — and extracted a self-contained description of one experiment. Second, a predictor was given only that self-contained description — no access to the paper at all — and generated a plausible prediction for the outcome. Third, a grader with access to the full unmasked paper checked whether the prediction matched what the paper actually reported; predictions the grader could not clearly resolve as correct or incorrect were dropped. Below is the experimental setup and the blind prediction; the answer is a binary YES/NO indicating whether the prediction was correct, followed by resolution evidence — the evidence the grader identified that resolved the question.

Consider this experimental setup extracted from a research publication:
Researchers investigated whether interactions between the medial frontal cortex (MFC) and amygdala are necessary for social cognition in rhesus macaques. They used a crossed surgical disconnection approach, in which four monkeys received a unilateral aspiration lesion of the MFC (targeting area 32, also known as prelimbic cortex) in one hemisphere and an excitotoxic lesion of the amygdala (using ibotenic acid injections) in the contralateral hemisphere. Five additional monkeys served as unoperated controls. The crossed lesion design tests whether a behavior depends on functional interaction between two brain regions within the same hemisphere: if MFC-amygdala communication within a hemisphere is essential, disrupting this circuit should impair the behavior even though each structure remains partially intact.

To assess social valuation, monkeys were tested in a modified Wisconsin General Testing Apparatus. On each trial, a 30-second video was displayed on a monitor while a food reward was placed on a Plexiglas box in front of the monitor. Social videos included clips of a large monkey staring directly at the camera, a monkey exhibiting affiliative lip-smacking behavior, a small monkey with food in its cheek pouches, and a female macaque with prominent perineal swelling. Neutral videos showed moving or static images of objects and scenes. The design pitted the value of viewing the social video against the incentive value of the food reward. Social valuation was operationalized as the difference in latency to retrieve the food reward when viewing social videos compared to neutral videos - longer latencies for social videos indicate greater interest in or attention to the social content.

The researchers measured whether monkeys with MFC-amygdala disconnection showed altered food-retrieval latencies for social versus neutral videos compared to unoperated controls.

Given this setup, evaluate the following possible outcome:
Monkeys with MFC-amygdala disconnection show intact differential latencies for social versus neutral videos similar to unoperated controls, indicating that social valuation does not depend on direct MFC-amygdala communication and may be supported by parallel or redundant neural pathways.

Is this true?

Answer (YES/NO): NO